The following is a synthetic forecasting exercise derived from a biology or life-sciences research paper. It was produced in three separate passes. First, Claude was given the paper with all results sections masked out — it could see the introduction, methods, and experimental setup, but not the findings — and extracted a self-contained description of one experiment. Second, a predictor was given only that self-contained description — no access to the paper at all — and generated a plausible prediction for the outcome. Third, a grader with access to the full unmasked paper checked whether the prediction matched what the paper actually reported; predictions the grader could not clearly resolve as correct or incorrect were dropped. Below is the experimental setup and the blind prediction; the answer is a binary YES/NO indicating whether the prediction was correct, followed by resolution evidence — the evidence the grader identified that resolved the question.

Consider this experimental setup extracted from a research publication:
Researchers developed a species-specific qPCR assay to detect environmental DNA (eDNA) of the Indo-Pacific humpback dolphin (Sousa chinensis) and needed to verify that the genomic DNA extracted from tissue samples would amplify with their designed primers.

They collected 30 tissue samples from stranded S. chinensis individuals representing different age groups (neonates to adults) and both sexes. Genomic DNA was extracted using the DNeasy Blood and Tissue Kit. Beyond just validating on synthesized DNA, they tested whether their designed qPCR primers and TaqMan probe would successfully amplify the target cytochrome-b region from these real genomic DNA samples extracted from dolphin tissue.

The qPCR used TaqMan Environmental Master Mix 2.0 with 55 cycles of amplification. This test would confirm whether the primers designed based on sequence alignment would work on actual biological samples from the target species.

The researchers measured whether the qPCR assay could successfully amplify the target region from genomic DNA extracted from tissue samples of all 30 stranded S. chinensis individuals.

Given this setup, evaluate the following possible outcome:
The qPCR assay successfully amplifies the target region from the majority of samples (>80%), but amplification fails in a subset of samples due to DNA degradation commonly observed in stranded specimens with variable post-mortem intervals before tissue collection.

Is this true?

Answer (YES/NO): NO